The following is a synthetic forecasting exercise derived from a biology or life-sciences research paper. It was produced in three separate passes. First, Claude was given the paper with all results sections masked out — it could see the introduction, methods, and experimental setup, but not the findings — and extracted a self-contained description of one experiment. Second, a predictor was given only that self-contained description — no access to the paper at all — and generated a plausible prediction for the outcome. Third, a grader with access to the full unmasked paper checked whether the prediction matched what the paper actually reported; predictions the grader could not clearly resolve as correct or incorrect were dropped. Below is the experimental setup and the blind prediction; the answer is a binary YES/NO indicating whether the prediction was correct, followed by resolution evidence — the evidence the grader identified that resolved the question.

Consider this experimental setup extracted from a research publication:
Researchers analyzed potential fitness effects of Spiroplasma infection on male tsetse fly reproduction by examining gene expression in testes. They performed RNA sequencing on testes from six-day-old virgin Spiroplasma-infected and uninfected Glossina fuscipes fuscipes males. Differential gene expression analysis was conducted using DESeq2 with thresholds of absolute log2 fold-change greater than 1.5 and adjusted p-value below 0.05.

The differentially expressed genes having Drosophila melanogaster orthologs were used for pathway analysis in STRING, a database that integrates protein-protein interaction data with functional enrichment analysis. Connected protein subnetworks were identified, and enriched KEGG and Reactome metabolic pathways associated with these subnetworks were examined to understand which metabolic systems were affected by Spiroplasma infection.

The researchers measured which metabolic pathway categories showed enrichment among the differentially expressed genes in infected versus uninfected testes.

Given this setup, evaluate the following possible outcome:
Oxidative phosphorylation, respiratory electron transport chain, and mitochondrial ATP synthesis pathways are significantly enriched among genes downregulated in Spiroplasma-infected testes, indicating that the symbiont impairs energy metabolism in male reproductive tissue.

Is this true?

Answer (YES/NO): NO